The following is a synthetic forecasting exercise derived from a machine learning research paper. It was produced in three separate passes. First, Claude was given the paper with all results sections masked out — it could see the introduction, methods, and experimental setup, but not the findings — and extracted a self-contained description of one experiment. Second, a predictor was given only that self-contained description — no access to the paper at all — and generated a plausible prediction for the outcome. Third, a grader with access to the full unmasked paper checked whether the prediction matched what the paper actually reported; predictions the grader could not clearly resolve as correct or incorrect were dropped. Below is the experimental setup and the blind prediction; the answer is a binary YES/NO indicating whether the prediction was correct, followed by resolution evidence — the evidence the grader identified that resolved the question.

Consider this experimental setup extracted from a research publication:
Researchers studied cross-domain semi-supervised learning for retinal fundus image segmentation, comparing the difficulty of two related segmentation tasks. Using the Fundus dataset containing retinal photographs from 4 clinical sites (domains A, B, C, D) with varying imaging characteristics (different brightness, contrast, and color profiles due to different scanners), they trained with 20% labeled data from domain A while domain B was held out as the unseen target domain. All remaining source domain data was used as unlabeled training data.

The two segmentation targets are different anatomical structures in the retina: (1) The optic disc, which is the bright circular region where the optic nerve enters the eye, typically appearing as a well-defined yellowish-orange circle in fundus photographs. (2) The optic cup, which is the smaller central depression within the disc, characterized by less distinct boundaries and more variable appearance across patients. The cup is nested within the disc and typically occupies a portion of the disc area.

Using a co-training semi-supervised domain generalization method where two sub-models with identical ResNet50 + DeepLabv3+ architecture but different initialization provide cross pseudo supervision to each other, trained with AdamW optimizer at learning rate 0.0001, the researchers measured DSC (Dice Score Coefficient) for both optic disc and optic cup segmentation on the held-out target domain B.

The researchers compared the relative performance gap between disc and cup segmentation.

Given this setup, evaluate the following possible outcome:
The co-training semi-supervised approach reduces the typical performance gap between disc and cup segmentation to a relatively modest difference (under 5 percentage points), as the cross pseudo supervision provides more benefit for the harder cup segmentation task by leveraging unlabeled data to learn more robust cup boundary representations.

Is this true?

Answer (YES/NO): NO